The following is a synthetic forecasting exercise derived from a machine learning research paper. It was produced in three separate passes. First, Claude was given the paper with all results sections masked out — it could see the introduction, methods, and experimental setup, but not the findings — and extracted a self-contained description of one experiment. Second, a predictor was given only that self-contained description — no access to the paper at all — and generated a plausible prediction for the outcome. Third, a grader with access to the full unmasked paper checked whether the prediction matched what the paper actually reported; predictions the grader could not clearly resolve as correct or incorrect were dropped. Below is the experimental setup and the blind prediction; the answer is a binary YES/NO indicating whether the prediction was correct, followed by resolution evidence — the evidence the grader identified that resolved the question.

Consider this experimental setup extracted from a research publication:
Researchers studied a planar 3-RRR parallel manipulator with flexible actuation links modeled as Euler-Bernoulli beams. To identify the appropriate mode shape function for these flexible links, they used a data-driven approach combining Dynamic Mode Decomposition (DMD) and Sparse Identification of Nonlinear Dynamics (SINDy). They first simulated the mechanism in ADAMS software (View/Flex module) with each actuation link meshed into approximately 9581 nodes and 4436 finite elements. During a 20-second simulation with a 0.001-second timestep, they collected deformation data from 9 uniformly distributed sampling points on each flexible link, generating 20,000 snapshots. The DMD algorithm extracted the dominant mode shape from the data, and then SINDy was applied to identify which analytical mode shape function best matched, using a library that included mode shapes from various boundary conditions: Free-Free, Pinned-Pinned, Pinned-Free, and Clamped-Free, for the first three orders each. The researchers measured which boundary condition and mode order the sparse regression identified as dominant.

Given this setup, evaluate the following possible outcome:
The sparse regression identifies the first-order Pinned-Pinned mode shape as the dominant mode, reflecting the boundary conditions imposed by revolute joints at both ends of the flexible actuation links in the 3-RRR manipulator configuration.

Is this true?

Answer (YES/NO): NO